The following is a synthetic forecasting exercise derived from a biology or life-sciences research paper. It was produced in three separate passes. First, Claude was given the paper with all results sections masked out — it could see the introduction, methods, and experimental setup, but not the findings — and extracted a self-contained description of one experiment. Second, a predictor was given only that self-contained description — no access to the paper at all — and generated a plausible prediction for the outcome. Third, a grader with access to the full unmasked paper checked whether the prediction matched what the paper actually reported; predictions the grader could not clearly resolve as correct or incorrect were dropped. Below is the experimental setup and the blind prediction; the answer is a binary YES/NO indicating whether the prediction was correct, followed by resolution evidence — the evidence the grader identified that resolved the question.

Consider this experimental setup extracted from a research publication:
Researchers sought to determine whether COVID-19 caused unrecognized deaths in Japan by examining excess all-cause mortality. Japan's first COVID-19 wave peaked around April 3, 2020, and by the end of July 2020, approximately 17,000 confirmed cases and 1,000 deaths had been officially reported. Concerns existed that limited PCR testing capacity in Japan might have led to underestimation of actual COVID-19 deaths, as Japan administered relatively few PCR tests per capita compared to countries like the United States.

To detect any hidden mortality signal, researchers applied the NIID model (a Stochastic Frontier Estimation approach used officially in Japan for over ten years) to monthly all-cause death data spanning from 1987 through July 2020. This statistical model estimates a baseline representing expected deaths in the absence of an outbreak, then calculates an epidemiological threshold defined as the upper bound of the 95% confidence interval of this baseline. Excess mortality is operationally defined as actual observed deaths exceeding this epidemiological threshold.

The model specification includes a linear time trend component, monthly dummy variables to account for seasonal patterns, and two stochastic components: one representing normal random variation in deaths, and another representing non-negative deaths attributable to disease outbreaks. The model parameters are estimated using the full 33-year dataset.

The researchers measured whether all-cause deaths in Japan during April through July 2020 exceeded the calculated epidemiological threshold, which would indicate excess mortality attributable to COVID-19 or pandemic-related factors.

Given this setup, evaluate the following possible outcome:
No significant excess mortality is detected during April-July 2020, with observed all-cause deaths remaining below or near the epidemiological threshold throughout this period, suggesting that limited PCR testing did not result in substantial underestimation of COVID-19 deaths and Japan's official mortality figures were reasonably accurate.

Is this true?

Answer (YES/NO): YES